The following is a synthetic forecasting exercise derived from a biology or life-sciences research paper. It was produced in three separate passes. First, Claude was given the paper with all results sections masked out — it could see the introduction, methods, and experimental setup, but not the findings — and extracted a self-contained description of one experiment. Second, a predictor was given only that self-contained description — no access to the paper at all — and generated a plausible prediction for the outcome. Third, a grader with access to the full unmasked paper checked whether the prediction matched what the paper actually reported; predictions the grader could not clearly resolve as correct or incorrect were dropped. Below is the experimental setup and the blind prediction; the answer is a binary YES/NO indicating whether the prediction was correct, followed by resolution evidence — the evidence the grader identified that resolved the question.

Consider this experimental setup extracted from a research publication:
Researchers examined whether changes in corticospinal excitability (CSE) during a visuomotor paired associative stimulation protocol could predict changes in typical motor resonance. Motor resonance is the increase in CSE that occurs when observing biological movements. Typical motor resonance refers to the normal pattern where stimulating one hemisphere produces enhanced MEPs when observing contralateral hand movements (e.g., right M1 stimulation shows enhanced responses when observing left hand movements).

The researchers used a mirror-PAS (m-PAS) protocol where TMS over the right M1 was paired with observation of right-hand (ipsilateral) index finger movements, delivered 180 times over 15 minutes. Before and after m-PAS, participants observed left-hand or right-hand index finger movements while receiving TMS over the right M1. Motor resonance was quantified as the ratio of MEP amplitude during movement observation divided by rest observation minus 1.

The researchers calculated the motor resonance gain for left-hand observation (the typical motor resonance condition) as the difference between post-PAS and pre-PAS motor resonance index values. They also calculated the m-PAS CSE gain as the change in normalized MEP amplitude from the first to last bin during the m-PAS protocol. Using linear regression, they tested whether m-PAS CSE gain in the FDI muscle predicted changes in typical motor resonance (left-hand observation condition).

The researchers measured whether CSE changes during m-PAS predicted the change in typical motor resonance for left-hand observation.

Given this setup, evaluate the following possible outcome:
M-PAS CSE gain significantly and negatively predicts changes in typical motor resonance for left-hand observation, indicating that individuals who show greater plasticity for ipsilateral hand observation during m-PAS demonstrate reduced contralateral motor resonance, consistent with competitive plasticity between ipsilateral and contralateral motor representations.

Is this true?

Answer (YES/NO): YES